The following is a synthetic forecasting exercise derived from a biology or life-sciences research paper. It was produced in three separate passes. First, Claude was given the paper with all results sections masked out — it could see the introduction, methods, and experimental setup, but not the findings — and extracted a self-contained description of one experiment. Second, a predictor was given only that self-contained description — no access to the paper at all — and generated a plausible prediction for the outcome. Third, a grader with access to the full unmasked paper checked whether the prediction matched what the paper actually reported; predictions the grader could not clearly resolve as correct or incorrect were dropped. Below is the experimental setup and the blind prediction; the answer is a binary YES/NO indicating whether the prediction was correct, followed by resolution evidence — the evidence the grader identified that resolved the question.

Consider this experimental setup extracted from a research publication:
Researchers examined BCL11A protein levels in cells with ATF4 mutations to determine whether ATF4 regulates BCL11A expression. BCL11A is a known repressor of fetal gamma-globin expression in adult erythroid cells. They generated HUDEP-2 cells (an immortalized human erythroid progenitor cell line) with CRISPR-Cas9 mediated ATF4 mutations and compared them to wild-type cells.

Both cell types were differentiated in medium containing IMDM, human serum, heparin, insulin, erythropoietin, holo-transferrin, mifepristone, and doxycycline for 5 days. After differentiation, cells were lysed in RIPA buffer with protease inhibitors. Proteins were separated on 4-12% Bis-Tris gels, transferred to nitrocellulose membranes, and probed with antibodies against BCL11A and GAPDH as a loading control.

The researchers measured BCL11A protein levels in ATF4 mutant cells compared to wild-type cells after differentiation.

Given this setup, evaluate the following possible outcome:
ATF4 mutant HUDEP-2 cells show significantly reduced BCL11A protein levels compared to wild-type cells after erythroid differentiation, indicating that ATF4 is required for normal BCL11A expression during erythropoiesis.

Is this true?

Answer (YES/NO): YES